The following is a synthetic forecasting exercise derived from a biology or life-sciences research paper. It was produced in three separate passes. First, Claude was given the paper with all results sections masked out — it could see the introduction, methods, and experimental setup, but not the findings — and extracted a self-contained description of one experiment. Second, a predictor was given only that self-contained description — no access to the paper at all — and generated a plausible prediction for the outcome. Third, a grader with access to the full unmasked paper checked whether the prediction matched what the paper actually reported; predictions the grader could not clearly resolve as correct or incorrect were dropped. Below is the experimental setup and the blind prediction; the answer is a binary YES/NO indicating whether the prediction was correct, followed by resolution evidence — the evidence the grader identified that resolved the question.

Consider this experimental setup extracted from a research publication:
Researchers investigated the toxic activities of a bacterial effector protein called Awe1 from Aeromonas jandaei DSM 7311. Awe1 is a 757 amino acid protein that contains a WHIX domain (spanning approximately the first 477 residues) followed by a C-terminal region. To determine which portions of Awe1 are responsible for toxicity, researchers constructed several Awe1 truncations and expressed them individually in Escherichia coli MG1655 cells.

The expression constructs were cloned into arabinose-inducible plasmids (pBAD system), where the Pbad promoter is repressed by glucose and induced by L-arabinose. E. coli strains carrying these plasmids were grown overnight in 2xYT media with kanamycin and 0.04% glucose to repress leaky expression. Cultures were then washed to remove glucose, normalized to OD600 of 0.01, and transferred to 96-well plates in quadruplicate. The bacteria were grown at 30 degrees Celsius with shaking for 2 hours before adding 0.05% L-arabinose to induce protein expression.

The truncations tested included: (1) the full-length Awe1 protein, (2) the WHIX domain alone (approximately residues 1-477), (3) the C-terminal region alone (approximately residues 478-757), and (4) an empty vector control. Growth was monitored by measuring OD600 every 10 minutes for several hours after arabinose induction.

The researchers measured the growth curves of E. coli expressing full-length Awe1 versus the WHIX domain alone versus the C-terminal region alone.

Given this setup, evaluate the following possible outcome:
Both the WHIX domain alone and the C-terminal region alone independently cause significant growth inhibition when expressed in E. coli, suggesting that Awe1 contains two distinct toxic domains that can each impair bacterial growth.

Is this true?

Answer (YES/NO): NO